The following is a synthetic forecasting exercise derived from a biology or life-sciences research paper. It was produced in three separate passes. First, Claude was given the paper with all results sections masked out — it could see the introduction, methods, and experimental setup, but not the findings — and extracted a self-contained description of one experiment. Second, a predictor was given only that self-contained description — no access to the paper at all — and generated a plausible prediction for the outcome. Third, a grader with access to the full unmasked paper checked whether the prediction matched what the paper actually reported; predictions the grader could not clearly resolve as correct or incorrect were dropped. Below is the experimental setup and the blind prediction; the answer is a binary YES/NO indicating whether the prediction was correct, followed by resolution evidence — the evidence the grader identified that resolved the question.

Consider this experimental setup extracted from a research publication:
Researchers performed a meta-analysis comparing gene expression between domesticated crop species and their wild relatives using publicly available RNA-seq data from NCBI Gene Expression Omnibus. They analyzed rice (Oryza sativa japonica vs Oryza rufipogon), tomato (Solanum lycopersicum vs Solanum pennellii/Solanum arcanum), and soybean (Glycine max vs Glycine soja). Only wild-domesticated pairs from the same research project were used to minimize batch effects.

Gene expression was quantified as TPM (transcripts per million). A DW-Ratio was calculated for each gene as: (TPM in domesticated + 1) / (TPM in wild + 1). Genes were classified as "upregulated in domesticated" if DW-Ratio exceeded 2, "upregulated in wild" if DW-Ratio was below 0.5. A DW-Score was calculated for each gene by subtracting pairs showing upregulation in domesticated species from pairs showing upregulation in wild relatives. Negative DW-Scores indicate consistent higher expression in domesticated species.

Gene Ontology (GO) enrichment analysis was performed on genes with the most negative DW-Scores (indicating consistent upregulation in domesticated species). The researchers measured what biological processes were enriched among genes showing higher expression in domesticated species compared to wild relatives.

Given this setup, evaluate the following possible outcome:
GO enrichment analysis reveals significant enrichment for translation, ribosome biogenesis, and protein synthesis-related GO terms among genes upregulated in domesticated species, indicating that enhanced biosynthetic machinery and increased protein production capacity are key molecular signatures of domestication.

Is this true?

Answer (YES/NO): NO